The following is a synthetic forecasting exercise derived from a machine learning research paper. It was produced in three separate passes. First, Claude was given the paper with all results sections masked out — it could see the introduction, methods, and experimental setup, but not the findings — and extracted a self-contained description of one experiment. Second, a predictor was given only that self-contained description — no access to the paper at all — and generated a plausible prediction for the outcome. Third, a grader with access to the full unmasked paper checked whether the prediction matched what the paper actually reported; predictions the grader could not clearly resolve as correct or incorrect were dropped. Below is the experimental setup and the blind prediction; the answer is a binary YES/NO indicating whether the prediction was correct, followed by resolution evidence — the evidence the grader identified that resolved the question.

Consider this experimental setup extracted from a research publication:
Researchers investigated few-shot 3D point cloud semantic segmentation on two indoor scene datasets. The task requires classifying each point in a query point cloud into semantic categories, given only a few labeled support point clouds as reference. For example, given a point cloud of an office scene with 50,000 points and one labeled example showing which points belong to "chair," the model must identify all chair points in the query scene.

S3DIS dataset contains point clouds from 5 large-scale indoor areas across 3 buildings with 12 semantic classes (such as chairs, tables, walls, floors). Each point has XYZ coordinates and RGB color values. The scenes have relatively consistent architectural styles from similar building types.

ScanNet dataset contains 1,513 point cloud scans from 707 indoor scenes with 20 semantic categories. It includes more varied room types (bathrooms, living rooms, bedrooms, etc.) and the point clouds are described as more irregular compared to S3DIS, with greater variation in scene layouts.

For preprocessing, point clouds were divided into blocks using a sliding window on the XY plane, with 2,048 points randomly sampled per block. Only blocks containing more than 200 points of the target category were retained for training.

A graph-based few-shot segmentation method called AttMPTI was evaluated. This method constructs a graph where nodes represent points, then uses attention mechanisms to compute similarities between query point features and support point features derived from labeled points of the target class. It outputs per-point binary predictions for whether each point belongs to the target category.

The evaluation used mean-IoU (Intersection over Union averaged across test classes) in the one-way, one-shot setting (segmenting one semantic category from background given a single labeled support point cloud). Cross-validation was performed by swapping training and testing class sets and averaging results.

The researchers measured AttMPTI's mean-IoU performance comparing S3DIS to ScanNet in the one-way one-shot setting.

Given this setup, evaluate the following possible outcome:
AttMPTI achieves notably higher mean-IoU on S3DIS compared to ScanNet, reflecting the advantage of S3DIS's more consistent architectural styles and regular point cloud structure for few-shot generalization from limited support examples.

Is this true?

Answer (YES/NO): YES